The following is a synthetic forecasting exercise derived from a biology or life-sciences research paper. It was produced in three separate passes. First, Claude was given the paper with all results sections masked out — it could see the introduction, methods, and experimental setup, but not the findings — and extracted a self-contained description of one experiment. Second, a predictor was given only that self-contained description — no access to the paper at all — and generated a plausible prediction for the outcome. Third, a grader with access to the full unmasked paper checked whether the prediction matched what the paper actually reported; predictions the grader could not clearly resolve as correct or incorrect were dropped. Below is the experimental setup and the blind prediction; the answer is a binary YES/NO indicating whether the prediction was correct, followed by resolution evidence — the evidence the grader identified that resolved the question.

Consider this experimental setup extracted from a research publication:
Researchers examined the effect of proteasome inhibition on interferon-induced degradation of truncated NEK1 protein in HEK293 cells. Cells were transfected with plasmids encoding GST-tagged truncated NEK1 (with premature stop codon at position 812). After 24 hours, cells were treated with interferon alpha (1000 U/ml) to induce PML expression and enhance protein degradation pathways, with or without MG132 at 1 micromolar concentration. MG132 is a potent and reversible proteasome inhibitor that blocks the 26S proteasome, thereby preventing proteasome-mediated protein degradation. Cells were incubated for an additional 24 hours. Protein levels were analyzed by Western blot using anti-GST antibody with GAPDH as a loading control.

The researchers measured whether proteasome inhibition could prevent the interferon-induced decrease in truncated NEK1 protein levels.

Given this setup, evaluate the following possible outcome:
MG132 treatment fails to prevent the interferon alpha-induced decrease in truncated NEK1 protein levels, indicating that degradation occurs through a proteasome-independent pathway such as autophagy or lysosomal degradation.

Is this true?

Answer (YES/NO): NO